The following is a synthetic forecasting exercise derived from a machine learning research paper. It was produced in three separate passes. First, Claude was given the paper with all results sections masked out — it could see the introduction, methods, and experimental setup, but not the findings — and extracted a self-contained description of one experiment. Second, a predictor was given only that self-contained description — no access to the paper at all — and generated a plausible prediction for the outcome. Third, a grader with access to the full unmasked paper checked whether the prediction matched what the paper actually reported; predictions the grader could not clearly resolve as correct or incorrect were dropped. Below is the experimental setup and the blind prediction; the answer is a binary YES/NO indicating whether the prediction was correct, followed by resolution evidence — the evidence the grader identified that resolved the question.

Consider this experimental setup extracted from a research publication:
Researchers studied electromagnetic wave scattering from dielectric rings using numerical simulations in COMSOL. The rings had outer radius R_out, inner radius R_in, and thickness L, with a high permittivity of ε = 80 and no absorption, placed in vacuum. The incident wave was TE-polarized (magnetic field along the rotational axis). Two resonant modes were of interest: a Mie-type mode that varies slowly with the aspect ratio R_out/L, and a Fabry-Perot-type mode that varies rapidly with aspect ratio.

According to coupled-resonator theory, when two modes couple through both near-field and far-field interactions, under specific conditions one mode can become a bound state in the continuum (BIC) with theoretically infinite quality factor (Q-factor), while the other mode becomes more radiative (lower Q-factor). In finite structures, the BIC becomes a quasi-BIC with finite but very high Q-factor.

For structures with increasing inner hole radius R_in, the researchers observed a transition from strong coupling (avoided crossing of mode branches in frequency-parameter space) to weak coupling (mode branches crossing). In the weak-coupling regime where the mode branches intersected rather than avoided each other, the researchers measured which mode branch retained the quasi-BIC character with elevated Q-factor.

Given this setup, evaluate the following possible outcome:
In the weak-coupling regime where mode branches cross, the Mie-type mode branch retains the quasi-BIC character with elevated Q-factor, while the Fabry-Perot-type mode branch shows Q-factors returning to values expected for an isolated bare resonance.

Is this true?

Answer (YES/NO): YES